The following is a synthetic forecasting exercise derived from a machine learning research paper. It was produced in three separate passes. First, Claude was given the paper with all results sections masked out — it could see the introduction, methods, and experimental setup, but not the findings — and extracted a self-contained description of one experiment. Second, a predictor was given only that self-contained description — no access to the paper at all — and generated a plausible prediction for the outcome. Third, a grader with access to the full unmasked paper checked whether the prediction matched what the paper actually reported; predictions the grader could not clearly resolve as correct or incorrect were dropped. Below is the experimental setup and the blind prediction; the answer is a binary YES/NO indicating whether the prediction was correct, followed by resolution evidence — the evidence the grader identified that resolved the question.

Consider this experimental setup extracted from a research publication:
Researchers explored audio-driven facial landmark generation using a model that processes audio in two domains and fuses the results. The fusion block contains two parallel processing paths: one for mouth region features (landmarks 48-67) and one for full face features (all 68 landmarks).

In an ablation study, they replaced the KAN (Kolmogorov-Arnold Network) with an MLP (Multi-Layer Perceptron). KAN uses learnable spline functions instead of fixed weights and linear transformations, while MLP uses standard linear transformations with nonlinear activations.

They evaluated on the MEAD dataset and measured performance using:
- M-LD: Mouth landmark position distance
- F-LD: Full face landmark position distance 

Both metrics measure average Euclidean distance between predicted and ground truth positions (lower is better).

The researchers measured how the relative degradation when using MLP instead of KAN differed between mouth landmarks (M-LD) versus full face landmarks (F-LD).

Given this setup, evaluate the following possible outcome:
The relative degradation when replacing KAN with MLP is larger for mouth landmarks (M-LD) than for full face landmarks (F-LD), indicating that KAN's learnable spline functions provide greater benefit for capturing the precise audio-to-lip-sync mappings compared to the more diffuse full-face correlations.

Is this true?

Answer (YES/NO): NO